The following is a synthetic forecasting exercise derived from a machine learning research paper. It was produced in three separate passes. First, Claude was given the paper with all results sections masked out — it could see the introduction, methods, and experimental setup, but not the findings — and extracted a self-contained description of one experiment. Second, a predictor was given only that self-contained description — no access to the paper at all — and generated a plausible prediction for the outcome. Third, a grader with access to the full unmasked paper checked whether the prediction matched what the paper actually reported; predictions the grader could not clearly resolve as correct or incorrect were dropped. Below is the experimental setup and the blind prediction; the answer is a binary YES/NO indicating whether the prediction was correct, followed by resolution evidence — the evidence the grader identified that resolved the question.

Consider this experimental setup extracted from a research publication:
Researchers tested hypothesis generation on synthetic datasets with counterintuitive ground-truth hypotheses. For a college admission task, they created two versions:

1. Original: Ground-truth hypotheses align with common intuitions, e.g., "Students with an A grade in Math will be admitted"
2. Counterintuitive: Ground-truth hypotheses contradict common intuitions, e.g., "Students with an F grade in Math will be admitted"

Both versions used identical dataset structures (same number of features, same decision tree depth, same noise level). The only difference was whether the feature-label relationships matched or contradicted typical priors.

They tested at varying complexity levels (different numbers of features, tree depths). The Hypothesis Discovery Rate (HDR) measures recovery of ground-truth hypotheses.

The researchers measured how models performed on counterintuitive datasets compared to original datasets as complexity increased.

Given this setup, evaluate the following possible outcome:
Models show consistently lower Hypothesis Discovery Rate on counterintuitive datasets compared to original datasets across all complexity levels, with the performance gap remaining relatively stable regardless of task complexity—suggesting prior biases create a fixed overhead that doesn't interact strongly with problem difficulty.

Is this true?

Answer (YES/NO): NO